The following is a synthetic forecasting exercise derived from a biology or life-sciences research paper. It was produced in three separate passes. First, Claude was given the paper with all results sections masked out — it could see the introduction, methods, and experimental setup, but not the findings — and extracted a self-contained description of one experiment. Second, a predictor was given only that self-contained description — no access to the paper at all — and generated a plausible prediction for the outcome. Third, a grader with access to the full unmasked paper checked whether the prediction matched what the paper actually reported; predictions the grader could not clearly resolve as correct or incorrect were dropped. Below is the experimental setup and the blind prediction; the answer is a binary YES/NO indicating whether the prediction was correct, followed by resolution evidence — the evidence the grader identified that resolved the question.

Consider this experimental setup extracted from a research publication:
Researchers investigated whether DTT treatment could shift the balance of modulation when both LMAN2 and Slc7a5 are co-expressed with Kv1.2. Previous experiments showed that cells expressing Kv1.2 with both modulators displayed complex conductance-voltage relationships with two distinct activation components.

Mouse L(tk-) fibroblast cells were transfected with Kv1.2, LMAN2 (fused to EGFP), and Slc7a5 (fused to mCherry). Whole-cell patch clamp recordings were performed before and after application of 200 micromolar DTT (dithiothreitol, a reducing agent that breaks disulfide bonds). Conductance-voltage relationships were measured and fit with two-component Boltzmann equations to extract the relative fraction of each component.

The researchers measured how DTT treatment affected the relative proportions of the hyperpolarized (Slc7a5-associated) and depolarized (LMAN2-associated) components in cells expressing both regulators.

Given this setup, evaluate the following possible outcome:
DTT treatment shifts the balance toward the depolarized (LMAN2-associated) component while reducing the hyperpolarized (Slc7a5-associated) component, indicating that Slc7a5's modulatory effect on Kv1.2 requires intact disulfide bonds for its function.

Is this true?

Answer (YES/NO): NO